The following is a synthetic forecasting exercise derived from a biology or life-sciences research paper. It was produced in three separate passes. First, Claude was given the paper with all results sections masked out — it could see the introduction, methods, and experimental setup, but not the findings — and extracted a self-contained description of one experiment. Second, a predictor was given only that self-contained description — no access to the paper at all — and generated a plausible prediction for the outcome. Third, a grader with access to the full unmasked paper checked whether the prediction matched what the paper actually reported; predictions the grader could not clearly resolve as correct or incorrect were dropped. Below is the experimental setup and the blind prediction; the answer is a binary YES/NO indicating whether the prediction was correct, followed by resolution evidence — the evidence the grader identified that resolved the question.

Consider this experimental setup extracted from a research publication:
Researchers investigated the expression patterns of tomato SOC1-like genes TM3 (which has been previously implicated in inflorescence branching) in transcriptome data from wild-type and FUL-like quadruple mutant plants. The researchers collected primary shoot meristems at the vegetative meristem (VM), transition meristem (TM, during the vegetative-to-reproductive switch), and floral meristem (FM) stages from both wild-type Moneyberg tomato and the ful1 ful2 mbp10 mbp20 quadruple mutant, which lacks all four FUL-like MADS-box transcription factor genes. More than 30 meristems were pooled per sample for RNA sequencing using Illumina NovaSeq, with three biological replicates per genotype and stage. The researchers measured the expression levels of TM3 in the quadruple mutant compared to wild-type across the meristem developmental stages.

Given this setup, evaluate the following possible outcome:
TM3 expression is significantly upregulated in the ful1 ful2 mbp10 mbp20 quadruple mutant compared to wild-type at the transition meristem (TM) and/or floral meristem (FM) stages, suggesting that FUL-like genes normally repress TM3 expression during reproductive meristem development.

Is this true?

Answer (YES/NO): YES